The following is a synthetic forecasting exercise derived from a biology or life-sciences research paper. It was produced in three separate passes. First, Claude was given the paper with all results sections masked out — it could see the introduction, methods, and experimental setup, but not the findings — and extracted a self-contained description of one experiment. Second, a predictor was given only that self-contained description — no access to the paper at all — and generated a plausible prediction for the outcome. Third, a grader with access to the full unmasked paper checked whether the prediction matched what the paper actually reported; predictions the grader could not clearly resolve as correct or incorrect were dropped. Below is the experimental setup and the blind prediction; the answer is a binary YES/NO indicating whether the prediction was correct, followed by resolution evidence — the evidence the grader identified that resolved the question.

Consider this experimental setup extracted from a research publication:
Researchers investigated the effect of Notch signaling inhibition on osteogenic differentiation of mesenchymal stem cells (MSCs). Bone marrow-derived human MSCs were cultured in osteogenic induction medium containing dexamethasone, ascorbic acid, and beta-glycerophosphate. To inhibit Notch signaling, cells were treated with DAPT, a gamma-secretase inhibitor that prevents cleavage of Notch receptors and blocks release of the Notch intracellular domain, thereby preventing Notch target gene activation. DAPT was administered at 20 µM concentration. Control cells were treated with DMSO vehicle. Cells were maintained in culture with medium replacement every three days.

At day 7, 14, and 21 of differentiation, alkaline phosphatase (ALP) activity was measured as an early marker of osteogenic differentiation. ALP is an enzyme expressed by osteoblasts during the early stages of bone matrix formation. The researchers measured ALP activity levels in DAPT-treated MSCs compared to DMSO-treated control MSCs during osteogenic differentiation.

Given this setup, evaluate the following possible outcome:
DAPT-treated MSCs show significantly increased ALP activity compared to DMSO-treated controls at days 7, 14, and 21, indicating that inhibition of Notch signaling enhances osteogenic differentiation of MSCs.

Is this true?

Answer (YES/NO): NO